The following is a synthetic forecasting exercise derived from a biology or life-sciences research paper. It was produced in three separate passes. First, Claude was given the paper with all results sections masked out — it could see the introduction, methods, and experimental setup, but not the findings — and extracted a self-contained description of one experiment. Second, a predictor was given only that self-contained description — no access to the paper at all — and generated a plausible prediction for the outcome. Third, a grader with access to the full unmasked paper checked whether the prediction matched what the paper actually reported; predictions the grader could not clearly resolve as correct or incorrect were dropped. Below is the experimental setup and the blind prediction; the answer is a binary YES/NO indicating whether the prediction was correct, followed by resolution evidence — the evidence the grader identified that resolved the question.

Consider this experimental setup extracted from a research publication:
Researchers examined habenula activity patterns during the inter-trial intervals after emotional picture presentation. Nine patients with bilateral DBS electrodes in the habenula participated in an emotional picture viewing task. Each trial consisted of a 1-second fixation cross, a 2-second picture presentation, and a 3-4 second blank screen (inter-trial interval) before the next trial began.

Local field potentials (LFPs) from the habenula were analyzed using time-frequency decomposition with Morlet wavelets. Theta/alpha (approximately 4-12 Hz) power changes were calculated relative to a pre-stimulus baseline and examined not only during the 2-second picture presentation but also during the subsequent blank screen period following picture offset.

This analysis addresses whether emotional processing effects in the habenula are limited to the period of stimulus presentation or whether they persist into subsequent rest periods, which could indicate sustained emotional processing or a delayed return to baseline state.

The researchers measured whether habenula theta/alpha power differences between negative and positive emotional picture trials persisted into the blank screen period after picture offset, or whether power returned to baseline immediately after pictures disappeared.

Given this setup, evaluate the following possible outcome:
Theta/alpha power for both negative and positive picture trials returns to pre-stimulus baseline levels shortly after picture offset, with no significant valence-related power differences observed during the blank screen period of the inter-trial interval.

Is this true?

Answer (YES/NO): NO